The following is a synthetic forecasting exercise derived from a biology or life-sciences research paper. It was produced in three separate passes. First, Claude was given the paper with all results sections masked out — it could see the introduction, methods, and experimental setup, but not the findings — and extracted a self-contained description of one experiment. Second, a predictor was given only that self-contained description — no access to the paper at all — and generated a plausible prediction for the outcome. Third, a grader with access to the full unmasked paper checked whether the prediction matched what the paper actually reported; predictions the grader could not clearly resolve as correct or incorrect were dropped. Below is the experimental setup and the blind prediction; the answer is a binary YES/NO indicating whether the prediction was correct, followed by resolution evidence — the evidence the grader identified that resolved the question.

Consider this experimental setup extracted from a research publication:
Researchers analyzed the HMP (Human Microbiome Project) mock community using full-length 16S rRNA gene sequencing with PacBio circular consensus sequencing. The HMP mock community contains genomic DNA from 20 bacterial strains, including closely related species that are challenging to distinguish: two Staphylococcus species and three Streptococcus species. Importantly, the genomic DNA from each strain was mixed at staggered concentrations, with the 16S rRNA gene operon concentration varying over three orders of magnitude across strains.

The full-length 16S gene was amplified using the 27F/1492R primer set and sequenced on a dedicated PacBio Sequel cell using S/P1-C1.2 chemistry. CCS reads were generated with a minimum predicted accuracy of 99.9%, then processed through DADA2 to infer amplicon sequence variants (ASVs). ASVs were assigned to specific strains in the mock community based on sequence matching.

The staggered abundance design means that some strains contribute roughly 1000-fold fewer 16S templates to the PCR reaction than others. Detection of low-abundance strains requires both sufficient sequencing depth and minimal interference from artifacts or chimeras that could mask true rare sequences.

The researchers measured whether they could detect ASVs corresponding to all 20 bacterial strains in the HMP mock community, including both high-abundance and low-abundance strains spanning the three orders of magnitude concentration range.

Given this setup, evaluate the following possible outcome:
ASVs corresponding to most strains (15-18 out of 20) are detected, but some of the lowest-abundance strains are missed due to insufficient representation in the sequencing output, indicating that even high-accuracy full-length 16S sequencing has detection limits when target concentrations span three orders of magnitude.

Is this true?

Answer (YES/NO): NO